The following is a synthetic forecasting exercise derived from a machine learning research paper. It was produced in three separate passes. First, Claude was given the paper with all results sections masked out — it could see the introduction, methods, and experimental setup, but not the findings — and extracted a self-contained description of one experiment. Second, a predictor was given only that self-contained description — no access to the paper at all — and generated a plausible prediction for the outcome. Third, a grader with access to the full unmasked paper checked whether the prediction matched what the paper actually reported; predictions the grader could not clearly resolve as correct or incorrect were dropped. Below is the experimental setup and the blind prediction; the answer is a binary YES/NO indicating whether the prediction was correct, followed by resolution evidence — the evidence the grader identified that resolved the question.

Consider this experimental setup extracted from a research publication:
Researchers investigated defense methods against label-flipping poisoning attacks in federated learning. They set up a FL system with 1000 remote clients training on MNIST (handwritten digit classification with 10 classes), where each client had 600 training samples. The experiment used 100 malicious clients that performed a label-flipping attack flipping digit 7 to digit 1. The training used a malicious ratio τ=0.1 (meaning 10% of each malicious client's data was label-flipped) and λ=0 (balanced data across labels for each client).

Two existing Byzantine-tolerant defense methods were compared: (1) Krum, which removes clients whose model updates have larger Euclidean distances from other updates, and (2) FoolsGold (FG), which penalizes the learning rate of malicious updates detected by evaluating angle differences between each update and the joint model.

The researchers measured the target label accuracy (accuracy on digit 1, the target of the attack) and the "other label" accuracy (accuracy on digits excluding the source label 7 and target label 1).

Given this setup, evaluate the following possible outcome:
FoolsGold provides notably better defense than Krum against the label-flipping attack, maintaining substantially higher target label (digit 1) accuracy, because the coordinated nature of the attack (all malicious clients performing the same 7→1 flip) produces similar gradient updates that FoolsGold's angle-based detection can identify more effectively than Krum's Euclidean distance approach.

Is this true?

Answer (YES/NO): YES